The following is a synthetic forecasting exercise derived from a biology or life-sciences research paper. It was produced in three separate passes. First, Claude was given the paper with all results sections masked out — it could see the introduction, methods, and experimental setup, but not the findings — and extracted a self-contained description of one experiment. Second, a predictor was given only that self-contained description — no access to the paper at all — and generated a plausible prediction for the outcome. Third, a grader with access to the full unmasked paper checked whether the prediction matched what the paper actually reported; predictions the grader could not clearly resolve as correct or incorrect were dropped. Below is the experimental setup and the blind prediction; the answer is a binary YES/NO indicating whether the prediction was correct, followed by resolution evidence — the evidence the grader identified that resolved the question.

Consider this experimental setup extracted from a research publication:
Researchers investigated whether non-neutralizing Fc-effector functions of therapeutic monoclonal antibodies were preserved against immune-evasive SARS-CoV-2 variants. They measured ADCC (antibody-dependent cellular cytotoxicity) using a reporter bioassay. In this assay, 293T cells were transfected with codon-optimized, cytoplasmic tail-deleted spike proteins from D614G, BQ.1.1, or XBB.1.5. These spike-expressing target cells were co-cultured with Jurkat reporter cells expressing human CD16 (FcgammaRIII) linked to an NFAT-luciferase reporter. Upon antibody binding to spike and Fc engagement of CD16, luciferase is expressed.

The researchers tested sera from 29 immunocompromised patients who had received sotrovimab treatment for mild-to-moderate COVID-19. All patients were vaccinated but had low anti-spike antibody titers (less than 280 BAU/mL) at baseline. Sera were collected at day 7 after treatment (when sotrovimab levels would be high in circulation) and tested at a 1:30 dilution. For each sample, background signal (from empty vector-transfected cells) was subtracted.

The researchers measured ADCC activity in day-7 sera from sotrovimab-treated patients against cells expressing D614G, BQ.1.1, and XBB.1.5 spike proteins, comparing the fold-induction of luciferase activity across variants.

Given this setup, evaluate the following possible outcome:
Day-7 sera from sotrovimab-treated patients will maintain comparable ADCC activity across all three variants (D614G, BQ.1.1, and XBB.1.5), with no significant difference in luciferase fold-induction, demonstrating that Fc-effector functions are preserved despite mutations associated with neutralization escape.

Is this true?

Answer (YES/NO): NO